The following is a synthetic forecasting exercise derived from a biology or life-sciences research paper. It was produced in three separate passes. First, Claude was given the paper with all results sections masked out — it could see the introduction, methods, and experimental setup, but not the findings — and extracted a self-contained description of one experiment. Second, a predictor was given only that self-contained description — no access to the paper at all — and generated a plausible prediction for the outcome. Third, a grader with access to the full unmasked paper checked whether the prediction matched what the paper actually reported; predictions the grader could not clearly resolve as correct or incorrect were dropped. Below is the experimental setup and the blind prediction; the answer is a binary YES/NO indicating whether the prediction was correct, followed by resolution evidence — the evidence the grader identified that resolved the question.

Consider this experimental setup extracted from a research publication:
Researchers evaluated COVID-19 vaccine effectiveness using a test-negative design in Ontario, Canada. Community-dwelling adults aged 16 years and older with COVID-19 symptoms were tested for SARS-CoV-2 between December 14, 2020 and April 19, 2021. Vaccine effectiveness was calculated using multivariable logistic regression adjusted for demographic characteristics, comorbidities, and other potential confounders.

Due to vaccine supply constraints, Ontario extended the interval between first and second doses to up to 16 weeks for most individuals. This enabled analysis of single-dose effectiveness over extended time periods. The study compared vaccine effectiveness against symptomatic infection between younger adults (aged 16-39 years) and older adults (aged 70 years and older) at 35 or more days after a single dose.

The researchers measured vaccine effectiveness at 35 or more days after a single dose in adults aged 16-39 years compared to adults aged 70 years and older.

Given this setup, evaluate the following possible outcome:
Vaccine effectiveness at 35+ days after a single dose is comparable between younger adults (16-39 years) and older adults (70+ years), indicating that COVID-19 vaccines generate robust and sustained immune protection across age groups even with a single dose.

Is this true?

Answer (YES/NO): YES